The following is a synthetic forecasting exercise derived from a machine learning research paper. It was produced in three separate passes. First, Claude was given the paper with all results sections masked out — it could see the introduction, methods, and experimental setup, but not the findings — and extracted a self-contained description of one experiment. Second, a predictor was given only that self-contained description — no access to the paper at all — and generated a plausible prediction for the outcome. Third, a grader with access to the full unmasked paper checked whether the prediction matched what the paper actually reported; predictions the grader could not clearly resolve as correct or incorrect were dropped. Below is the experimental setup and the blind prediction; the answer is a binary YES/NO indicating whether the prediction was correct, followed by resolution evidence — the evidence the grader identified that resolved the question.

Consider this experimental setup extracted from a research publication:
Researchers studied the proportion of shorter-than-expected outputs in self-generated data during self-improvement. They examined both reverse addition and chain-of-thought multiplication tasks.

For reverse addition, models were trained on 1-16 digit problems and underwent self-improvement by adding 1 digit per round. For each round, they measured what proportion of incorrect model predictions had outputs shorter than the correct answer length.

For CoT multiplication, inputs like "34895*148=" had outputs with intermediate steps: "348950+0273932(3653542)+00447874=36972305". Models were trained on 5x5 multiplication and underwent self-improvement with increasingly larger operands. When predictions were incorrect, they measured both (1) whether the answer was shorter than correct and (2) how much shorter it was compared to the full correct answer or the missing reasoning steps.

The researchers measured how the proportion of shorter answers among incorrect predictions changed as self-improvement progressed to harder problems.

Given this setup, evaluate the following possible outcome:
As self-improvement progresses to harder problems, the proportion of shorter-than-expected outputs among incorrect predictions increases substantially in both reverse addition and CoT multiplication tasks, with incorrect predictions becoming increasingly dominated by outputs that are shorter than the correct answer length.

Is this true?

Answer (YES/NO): NO